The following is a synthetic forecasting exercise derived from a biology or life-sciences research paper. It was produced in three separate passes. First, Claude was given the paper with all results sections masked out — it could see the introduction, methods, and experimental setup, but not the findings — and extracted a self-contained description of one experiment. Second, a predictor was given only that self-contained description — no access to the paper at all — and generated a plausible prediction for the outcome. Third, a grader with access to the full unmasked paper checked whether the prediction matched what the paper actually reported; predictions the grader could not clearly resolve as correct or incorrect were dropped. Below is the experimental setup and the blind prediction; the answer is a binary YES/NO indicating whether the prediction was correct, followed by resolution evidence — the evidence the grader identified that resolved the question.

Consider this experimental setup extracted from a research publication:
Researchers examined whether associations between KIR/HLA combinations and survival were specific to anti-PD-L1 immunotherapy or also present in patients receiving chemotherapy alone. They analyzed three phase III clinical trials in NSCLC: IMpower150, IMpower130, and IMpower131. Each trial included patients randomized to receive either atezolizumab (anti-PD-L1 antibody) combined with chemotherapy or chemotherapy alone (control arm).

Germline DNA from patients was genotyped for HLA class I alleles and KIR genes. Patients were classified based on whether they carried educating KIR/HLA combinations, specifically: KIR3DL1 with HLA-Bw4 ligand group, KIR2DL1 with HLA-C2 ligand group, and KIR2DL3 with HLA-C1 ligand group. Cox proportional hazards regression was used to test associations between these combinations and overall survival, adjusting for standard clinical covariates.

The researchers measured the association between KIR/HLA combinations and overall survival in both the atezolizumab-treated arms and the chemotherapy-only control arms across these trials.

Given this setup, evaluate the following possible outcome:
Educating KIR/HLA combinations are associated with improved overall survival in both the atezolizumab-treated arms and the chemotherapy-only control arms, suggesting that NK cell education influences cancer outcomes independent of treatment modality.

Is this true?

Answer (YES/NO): NO